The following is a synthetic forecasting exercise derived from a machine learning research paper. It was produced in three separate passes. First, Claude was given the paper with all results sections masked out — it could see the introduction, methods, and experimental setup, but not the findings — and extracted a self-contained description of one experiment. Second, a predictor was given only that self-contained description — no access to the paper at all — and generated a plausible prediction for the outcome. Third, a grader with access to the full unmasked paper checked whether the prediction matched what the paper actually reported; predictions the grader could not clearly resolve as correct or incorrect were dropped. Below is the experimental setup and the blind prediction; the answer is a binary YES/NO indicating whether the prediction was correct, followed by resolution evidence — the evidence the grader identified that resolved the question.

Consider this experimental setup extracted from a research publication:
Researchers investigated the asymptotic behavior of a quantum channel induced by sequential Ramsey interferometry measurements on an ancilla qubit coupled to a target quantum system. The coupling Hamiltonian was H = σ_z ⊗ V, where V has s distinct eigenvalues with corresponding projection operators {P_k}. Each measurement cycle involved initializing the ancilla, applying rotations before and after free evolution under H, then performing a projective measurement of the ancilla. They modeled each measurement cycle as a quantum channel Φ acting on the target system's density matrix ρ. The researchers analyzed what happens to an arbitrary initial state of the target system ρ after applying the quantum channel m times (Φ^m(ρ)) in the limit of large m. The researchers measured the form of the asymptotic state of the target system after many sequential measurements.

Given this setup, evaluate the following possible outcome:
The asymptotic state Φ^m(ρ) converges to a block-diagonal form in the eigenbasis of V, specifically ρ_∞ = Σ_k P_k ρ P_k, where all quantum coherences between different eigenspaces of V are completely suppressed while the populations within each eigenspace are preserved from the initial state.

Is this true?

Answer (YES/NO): YES